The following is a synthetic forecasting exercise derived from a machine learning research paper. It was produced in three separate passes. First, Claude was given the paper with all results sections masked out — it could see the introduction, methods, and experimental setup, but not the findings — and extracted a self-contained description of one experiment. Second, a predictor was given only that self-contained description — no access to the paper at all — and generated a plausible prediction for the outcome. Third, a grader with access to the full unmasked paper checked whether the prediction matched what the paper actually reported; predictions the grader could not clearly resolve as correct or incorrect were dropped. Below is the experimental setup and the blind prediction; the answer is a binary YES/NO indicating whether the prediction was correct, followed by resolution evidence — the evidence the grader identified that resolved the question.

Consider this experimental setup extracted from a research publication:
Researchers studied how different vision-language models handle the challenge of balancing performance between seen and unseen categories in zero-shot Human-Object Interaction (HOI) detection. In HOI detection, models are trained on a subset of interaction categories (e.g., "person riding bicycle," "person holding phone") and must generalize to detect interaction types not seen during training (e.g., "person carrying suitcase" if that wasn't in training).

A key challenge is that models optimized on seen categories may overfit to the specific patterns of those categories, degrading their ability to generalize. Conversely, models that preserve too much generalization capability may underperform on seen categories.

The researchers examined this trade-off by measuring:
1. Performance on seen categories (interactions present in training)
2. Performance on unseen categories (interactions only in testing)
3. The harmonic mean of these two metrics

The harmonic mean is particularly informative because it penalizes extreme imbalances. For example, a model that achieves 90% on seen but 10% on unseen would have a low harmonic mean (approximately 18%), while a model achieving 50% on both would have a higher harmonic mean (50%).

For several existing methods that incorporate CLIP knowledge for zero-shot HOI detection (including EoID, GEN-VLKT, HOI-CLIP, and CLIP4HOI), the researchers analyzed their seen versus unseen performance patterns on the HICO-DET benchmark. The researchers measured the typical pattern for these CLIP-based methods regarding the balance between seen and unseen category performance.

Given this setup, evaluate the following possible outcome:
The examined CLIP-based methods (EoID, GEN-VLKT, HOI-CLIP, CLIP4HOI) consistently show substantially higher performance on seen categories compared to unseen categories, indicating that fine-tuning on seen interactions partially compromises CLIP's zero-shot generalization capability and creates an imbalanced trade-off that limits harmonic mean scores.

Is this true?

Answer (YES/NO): NO